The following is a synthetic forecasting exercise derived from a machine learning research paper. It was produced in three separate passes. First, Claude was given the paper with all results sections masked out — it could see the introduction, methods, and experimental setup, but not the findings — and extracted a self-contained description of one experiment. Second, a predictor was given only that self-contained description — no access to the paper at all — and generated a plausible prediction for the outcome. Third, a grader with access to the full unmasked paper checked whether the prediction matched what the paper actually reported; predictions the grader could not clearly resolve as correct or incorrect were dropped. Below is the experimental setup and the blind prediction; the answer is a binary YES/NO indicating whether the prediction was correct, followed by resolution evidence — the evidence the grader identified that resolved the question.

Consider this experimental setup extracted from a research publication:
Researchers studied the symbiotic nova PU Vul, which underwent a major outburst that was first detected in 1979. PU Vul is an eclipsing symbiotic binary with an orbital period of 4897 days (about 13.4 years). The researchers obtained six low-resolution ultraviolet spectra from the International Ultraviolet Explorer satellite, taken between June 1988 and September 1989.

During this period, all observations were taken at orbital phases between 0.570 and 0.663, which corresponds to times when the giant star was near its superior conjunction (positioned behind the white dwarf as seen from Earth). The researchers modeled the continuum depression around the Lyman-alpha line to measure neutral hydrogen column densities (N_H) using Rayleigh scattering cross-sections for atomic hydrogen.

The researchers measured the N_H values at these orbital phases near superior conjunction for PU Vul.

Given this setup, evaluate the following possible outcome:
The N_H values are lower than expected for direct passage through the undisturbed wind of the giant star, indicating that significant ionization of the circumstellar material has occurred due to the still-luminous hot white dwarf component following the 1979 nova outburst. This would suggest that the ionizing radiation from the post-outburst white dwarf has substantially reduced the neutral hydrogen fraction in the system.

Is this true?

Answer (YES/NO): NO